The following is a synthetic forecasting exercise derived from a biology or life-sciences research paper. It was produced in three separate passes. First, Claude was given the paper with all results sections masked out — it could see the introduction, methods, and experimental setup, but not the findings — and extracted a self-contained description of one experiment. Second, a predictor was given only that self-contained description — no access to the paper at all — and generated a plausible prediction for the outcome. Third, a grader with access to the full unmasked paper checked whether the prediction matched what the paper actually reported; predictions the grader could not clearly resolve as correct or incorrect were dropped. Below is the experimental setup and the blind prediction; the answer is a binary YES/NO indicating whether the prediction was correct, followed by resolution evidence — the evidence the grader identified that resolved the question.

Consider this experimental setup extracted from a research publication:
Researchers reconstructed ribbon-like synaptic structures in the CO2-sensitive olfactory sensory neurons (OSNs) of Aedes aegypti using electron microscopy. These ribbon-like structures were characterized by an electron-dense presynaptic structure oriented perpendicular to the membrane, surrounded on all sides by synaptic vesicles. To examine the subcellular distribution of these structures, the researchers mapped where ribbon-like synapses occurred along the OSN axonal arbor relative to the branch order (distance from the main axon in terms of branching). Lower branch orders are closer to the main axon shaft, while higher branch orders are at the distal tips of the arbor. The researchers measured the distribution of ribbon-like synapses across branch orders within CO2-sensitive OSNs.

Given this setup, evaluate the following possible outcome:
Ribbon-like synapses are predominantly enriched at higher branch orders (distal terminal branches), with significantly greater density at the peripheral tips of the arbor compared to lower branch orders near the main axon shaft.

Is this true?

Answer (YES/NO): NO